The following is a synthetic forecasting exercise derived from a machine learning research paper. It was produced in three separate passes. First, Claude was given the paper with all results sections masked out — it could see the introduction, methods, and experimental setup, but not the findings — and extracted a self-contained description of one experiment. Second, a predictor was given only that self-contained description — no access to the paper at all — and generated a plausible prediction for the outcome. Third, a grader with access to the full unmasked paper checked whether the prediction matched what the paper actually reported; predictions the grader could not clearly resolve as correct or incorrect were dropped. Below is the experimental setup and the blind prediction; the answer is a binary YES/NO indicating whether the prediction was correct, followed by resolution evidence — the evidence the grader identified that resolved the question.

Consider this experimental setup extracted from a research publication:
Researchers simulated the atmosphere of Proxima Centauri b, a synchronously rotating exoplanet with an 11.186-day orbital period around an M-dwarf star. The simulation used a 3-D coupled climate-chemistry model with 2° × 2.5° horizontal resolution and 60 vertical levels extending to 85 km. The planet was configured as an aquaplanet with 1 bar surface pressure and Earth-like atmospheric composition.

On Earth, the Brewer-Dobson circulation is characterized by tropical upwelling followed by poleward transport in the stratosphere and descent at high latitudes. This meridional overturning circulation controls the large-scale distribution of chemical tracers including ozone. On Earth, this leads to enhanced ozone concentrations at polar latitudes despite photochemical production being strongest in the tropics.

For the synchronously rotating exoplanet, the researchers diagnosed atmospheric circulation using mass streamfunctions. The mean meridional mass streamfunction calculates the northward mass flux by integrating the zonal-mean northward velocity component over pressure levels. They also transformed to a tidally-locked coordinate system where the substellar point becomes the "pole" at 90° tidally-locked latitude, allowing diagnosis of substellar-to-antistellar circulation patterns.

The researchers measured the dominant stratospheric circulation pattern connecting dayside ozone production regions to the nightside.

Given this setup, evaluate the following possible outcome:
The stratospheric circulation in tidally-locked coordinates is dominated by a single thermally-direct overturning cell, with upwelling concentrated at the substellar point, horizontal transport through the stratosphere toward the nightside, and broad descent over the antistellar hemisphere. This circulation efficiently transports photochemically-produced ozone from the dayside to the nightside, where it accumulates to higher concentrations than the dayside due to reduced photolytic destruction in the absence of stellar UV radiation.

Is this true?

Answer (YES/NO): NO